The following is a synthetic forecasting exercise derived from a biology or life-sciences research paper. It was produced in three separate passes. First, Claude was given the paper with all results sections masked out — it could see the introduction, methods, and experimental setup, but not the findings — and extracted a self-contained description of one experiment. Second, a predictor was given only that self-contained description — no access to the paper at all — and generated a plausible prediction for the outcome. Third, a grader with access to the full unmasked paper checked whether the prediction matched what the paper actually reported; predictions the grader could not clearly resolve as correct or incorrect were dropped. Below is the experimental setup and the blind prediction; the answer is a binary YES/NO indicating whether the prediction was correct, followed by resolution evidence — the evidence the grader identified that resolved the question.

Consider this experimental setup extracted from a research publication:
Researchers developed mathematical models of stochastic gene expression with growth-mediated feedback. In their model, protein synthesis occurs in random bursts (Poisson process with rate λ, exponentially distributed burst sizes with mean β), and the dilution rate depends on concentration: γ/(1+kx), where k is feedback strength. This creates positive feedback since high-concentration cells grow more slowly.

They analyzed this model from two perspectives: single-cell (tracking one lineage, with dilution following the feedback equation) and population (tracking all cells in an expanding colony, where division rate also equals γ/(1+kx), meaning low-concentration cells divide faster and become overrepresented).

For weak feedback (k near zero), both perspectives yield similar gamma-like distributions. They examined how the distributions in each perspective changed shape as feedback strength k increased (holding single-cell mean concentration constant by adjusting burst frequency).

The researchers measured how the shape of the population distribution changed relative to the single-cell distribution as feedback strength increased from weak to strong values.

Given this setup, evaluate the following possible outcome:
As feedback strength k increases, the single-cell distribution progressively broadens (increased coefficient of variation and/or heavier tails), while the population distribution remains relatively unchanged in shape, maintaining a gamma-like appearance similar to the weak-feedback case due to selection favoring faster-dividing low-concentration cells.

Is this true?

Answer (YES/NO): NO